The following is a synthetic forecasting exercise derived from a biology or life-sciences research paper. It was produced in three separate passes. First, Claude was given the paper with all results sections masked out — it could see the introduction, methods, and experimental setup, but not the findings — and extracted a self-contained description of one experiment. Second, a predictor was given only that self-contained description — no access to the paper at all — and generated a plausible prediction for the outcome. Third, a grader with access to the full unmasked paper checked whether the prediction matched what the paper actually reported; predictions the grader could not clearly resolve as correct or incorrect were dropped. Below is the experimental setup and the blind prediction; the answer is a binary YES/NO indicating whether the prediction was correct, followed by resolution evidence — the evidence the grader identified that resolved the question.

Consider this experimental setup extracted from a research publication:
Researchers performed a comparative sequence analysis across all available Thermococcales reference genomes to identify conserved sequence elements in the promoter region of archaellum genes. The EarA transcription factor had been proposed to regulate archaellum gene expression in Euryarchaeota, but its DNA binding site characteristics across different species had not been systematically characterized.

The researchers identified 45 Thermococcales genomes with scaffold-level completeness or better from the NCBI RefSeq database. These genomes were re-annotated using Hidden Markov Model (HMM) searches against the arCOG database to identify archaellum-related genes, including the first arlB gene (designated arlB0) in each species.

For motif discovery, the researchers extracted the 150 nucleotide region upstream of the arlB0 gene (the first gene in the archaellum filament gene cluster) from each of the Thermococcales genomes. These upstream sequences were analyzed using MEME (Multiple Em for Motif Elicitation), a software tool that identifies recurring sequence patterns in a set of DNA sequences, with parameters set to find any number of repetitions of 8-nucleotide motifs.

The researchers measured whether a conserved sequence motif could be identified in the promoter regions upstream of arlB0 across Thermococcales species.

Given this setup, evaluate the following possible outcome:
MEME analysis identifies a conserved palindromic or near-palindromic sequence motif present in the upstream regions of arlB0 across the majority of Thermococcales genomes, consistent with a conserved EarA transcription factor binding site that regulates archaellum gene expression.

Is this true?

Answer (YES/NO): NO